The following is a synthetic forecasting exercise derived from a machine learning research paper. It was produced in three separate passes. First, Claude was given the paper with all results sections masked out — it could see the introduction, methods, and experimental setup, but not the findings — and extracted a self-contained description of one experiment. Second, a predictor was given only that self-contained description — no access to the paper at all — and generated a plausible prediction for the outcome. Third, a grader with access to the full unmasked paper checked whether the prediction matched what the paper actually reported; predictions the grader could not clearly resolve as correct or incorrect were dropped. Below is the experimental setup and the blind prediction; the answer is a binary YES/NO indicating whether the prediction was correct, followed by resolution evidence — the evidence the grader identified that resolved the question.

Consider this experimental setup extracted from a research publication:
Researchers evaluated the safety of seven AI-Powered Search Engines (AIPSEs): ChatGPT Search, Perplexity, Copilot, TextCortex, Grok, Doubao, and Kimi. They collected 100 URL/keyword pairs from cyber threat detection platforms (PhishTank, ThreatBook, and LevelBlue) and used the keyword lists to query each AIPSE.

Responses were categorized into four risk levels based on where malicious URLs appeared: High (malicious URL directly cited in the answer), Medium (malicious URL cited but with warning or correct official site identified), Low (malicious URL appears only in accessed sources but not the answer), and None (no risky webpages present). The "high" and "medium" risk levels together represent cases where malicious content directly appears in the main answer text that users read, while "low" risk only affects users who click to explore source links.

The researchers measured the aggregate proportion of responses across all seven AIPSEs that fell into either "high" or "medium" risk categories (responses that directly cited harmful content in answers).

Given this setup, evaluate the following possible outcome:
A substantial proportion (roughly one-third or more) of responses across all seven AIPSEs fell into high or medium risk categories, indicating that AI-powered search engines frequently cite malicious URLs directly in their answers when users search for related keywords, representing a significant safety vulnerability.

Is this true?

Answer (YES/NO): YES